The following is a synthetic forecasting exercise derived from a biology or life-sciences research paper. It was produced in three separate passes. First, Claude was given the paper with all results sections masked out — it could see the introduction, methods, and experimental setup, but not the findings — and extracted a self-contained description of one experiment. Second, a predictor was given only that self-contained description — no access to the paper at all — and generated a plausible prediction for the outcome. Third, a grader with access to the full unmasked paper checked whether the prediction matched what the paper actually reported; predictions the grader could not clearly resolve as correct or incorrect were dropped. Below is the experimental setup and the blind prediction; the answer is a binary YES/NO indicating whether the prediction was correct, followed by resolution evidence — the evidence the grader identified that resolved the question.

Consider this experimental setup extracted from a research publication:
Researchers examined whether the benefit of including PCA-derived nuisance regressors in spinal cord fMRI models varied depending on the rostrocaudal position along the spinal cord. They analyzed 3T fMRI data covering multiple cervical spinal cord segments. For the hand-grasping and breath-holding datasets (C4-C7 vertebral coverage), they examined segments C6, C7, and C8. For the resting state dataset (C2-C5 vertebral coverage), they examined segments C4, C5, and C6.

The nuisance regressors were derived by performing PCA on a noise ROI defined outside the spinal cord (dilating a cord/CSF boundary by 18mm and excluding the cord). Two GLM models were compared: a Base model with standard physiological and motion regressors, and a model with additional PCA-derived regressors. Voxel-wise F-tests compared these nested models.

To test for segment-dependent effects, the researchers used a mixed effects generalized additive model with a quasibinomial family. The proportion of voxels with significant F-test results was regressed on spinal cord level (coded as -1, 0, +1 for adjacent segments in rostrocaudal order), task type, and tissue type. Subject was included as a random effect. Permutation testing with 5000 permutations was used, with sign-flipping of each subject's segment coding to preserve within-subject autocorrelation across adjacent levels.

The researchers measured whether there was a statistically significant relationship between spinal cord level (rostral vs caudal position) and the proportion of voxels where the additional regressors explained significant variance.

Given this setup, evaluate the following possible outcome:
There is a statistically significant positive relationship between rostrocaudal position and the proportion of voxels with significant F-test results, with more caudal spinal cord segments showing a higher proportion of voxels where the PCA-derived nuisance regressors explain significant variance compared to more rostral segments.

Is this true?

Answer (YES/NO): NO